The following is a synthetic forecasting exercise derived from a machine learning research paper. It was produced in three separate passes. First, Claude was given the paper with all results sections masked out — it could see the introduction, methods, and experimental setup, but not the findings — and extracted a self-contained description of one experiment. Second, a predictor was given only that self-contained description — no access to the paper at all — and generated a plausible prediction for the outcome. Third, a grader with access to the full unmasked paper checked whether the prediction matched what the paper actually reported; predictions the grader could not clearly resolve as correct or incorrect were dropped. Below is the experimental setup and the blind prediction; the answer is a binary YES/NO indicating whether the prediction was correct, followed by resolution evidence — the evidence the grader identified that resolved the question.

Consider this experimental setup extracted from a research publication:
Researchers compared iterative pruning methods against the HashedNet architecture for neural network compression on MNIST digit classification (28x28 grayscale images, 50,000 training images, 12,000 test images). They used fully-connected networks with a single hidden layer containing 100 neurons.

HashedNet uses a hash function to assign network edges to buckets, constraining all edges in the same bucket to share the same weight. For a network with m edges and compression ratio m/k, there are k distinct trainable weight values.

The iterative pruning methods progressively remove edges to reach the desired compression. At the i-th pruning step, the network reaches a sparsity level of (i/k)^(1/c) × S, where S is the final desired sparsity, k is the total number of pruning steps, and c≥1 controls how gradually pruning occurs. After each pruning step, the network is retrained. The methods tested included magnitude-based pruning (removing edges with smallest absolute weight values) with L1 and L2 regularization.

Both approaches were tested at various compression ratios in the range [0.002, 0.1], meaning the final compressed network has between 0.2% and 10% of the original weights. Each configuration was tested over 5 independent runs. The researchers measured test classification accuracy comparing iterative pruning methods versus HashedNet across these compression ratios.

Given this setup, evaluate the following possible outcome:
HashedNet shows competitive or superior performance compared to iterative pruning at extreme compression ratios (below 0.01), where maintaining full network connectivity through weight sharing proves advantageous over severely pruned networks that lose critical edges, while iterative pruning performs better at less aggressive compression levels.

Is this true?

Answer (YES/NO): NO